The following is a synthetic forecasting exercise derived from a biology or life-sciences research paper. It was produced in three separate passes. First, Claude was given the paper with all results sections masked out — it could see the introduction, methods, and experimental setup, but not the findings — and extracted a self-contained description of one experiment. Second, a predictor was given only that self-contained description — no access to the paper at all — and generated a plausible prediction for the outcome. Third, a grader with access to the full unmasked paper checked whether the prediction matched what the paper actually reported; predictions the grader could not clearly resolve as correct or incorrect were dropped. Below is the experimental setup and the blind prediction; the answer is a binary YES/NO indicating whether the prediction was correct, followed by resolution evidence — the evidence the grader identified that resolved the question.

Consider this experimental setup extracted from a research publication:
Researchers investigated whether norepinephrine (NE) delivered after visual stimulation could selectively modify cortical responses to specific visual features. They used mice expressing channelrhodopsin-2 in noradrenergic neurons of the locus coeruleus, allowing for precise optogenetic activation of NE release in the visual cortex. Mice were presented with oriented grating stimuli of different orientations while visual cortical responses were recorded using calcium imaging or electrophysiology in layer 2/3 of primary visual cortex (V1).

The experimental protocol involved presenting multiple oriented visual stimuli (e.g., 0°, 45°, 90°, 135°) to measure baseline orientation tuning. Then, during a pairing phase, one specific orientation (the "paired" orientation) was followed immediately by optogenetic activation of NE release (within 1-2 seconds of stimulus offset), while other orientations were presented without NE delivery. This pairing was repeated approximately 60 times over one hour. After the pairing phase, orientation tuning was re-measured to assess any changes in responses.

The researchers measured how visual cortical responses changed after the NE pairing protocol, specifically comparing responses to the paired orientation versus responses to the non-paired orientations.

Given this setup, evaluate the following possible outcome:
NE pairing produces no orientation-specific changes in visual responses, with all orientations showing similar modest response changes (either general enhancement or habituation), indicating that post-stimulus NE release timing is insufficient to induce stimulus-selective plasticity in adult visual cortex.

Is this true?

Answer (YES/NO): NO